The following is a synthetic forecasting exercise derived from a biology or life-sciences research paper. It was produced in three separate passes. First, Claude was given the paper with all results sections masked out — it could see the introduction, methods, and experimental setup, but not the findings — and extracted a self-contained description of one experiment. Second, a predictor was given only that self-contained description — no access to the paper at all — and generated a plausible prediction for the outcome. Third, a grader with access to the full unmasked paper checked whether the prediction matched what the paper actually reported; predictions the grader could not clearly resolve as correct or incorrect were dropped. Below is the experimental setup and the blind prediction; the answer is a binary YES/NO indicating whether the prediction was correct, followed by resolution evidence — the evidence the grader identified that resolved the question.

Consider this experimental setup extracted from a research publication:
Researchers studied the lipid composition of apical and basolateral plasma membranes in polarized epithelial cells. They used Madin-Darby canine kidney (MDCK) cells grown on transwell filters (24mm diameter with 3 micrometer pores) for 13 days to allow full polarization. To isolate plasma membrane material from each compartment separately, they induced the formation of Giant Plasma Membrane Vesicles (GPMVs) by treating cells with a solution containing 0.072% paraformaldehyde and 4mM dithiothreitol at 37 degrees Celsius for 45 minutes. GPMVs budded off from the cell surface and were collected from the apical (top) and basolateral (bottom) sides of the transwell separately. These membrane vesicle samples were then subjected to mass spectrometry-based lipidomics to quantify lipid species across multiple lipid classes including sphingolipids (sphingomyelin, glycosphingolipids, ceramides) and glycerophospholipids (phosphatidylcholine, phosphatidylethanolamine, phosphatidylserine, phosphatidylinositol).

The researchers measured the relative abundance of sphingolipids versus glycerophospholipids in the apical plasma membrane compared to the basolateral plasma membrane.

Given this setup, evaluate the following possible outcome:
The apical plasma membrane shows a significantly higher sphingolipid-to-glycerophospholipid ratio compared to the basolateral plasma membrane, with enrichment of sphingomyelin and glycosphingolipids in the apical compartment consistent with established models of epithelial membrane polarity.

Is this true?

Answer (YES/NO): YES